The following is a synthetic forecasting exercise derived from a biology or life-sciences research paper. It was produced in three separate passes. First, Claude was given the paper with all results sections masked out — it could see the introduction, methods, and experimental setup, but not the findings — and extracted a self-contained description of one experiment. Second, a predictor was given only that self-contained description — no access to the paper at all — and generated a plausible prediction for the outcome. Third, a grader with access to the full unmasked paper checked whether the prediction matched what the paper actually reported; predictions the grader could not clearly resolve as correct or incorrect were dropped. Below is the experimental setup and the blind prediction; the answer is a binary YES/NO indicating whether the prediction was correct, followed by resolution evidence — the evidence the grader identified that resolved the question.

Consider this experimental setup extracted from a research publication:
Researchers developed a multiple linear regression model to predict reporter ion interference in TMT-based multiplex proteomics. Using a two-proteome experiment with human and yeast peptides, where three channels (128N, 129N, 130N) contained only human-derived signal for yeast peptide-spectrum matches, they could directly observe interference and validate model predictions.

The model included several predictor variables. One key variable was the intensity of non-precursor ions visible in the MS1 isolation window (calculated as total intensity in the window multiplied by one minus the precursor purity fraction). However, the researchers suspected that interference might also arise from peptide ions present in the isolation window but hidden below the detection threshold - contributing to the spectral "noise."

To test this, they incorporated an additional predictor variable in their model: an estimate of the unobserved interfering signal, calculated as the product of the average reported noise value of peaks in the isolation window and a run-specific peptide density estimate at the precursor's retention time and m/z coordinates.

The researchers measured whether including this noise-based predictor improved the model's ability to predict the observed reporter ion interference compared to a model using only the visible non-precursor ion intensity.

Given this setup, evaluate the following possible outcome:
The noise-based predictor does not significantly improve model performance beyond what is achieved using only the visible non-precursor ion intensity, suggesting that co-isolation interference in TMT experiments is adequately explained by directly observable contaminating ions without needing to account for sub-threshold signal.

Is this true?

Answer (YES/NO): NO